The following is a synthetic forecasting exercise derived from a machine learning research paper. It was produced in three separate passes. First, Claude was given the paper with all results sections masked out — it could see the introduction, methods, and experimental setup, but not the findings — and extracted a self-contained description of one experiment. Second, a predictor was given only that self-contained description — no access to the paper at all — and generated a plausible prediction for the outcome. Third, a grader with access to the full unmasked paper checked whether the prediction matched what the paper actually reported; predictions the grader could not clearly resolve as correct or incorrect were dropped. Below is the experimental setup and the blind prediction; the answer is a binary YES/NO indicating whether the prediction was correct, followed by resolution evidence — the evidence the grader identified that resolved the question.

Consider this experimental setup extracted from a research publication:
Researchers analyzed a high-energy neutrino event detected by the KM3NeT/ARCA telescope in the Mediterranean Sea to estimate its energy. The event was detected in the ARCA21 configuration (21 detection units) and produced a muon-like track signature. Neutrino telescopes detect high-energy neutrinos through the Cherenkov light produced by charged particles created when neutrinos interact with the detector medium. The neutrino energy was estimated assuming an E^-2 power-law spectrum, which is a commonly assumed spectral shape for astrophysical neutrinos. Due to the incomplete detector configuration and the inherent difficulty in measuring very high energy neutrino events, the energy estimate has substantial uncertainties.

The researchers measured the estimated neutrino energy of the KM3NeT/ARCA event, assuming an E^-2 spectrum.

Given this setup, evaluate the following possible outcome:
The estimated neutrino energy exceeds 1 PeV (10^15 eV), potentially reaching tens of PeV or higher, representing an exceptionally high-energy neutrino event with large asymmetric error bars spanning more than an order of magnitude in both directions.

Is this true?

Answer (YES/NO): NO